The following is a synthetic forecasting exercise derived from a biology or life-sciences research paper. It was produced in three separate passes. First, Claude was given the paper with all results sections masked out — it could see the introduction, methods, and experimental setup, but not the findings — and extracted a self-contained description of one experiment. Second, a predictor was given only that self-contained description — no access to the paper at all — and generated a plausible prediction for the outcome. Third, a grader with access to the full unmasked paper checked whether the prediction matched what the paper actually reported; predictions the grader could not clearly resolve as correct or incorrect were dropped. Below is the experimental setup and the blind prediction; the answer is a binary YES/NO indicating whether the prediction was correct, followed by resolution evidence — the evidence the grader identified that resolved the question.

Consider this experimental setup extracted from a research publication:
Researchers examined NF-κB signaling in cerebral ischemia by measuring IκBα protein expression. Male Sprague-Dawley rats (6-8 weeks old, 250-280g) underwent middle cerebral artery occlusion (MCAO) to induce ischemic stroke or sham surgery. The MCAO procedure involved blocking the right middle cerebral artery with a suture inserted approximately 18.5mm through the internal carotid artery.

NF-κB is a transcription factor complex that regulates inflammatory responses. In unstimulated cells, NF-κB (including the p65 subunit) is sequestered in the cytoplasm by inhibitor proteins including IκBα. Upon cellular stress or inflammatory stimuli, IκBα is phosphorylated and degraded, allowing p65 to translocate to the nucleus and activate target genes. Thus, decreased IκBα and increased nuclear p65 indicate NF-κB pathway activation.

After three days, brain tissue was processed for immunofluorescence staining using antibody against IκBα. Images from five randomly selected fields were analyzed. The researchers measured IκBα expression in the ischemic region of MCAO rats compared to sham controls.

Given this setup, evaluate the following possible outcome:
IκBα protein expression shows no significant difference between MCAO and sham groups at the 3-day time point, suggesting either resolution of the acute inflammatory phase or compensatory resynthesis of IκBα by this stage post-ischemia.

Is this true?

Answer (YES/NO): NO